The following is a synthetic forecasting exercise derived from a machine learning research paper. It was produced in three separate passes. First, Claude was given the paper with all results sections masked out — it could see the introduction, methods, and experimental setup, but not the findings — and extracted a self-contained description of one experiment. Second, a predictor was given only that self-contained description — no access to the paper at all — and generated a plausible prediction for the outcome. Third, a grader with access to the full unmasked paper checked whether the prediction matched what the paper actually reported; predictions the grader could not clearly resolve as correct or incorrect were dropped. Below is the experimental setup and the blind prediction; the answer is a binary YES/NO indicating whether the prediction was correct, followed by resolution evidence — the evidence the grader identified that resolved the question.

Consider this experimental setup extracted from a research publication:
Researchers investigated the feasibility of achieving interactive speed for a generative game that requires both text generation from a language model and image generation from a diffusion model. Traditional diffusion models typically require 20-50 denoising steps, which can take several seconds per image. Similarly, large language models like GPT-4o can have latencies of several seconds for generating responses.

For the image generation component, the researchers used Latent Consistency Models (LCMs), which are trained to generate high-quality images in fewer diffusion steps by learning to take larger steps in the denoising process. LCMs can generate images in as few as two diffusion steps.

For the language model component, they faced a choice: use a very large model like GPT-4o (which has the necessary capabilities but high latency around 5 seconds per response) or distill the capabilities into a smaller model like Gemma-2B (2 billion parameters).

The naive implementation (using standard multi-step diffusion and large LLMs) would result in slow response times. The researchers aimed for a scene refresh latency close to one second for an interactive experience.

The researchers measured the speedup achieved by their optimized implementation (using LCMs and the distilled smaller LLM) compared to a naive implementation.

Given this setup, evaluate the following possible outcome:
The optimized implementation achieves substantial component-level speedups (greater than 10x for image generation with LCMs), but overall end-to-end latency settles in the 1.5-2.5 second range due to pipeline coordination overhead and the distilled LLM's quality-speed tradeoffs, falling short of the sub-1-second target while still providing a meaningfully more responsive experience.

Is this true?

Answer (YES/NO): NO